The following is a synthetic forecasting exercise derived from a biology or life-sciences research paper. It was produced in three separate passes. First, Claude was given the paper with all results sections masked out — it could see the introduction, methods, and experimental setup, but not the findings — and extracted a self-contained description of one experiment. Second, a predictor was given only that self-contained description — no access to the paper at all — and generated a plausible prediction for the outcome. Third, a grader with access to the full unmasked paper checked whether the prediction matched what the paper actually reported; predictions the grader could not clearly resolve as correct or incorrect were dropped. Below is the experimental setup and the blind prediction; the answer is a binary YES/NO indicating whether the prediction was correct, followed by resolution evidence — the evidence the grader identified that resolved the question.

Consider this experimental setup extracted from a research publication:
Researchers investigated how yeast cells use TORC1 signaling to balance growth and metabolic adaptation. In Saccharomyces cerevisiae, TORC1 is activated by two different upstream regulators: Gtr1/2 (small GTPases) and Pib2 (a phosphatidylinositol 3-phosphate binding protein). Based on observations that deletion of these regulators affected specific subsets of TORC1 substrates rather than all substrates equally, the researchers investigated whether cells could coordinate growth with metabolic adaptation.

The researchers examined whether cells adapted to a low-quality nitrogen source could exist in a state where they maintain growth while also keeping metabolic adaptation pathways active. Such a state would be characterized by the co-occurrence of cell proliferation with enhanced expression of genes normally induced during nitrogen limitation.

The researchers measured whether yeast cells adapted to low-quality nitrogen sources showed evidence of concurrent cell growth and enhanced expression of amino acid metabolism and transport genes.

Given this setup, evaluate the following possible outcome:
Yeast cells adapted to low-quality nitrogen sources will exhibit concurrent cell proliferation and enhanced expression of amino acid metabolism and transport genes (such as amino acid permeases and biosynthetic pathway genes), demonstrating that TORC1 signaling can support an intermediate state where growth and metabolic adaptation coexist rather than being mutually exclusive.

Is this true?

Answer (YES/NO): YES